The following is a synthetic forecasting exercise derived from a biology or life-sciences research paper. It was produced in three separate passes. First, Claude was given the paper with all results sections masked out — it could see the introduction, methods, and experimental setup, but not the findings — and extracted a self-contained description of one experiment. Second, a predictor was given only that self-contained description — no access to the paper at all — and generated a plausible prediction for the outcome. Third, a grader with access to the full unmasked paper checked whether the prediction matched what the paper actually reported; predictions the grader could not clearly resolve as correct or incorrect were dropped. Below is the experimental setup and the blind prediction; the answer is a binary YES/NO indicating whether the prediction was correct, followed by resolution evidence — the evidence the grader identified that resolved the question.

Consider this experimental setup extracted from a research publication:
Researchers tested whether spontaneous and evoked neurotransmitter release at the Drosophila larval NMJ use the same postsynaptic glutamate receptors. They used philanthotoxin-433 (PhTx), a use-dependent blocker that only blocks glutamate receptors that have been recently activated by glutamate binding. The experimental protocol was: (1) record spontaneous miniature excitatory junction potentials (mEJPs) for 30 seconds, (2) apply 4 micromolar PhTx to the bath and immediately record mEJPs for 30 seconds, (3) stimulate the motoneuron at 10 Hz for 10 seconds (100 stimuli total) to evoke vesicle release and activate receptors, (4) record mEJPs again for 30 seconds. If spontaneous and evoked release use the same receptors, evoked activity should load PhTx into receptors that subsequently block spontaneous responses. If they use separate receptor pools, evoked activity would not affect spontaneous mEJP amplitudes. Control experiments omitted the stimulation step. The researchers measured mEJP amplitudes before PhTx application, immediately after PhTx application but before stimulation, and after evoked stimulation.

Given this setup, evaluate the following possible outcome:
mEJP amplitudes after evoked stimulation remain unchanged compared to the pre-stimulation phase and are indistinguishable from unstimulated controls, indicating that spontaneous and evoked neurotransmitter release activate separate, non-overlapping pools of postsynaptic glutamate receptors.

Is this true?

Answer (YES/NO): NO